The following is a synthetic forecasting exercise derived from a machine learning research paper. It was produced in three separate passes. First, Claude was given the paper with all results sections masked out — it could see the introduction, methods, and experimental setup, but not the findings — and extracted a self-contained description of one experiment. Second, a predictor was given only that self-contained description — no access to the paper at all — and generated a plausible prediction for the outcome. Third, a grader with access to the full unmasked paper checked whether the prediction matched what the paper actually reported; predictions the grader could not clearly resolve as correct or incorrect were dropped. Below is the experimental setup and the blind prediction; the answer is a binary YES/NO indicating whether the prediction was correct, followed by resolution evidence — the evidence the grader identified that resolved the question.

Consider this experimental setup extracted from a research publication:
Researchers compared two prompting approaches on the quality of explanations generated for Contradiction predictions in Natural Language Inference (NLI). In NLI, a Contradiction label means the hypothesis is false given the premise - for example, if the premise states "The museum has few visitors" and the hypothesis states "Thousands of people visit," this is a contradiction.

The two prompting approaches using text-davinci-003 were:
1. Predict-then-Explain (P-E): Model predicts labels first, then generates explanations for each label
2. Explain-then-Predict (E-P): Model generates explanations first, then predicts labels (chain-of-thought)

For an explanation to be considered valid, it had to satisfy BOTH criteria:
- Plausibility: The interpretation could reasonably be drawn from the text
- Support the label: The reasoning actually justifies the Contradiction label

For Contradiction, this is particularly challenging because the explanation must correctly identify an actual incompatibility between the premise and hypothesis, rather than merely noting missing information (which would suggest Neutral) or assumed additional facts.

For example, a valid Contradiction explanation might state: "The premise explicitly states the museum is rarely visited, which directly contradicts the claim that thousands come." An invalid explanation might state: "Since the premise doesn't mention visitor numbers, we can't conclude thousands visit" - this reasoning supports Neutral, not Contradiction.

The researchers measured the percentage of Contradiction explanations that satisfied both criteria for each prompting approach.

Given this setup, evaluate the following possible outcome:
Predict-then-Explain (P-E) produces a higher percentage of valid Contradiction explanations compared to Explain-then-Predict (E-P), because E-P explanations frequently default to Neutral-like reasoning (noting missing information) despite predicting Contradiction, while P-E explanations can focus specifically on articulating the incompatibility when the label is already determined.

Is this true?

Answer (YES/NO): NO